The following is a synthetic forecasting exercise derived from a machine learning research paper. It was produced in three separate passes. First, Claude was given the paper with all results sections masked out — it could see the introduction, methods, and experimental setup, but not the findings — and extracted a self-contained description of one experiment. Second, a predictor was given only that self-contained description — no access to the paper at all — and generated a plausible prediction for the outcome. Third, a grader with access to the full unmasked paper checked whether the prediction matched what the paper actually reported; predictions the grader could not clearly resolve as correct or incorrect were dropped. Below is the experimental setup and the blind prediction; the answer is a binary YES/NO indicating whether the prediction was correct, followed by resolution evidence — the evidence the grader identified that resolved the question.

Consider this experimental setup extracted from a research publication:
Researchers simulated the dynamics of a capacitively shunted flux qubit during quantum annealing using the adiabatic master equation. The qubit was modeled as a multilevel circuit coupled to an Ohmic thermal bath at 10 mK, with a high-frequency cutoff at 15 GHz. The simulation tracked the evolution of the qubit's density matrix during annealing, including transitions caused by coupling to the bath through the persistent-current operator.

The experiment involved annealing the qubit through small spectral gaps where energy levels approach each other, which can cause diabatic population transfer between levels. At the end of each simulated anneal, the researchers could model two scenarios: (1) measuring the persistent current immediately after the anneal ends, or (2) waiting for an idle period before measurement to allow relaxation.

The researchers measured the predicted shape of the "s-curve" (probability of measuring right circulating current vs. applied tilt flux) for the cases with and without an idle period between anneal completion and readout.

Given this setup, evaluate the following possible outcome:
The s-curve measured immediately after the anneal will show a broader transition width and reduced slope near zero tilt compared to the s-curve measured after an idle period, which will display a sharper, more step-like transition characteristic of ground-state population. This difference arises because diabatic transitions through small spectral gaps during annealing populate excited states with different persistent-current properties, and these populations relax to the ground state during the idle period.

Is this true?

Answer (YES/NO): NO